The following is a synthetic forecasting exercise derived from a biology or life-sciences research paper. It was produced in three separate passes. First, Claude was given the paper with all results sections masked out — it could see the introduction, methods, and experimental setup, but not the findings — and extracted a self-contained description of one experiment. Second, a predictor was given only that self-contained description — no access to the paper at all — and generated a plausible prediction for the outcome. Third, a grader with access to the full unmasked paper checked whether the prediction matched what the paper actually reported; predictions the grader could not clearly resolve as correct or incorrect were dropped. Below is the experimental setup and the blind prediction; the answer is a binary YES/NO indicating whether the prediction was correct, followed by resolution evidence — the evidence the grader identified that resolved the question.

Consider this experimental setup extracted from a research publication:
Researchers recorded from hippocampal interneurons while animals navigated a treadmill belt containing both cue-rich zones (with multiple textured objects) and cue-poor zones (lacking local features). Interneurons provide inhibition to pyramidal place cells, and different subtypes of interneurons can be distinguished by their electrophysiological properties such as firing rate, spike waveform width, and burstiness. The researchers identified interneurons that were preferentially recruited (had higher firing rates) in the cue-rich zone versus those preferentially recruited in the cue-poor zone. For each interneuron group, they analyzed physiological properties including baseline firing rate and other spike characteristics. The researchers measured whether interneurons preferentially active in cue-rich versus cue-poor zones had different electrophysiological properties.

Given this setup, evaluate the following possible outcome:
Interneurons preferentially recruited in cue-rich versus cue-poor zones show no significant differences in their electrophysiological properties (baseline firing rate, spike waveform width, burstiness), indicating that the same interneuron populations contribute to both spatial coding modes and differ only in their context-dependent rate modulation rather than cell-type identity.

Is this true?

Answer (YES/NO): NO